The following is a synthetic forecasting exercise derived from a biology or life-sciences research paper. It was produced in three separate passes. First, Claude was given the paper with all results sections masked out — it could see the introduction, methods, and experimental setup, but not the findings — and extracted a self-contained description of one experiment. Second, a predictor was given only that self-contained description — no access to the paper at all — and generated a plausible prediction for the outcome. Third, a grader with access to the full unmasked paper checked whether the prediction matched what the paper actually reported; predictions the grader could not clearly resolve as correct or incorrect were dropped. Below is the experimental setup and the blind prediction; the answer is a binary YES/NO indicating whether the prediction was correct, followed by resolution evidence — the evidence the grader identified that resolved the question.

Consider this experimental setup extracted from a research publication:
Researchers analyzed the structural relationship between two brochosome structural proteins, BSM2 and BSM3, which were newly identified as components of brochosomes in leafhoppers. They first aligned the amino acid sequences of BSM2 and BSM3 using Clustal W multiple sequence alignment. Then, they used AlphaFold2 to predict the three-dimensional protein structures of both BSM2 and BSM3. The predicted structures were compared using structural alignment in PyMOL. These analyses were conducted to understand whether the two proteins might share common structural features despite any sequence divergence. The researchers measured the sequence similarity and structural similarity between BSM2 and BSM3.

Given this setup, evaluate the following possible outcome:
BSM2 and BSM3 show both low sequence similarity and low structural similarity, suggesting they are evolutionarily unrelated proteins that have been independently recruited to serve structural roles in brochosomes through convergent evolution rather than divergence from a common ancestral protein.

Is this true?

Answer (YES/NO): NO